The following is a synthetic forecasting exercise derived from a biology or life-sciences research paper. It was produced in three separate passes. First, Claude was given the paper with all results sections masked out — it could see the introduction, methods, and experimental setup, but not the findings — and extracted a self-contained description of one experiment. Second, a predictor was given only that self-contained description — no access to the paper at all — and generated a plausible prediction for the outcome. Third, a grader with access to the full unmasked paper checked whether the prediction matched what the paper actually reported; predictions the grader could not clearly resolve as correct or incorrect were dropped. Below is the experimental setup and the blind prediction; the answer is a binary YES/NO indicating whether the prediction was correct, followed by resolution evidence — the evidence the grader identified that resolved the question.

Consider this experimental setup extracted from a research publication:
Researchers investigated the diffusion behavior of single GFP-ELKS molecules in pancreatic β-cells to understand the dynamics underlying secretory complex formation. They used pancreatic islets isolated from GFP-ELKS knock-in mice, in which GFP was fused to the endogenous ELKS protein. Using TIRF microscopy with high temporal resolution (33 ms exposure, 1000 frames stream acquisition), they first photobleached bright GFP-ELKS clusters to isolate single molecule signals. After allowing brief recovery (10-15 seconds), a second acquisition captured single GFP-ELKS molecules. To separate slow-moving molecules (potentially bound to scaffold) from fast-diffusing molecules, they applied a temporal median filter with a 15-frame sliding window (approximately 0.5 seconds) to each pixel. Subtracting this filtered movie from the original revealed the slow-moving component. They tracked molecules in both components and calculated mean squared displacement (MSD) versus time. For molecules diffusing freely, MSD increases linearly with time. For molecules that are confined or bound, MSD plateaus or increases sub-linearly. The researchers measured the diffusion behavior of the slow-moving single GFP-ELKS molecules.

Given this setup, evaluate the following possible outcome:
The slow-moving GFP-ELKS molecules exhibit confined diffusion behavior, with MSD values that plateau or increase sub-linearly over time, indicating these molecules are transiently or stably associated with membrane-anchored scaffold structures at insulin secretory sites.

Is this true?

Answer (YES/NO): YES